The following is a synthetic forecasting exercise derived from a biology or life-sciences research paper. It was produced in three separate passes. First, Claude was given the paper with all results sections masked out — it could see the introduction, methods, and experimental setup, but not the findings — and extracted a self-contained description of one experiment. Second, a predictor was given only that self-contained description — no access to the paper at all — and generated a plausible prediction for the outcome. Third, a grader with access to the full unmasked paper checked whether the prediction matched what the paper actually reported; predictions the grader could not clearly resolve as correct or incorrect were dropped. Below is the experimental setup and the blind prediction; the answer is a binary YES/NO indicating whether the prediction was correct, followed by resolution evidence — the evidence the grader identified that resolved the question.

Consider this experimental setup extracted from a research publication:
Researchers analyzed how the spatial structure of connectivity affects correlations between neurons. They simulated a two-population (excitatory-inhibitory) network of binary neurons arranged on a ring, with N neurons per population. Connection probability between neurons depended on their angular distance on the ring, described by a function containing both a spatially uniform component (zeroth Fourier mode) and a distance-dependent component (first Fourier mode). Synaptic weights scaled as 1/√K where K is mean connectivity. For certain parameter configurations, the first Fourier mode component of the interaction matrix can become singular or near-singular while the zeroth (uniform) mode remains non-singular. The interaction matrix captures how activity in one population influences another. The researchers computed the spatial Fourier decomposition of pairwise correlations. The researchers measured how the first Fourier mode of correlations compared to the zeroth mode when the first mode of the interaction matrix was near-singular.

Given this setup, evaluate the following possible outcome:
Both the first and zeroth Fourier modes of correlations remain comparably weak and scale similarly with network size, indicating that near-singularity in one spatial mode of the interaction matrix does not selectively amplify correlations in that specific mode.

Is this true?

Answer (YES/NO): NO